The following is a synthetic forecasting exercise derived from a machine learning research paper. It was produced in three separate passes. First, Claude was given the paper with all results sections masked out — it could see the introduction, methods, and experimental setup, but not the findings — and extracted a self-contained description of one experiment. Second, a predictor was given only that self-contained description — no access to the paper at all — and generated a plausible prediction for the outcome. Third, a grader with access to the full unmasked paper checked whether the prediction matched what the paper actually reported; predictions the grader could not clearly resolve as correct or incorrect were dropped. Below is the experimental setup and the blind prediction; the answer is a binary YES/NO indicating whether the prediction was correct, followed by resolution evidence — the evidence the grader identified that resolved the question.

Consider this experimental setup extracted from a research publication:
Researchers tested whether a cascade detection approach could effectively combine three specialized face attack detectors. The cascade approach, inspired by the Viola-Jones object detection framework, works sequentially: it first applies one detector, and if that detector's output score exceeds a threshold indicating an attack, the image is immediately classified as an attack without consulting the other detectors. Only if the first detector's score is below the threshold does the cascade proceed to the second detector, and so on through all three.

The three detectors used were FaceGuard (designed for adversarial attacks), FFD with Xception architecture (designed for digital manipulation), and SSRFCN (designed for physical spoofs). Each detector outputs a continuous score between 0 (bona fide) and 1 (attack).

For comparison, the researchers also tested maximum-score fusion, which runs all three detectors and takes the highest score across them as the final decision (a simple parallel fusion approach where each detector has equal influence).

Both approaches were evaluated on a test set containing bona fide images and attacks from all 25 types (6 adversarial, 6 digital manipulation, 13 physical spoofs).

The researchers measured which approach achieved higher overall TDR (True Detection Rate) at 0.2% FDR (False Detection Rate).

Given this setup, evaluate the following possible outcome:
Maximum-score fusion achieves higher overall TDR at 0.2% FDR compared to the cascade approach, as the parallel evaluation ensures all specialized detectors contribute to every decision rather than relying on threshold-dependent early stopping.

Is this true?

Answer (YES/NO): NO